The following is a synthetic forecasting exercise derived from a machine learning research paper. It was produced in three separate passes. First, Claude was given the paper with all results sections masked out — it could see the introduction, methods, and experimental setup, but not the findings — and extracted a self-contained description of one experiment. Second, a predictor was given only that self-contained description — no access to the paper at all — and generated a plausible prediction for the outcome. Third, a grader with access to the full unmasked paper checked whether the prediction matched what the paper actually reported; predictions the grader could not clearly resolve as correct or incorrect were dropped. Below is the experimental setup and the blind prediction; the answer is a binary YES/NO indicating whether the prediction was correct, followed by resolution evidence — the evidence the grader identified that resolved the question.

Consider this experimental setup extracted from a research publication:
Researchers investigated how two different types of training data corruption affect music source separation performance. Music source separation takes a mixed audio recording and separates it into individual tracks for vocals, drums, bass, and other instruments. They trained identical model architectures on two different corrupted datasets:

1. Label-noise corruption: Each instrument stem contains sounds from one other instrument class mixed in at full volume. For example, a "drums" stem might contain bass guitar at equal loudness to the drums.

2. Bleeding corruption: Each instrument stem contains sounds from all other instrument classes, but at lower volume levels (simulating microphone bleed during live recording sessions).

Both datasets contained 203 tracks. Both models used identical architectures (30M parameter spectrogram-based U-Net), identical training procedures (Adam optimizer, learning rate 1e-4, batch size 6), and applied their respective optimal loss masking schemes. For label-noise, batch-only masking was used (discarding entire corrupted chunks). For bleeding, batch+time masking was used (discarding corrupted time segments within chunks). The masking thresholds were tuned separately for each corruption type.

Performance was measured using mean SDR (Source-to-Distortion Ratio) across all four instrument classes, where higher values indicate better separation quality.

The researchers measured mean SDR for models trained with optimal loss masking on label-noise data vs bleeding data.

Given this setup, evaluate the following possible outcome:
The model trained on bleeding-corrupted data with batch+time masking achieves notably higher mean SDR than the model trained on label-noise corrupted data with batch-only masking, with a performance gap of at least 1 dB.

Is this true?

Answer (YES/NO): NO